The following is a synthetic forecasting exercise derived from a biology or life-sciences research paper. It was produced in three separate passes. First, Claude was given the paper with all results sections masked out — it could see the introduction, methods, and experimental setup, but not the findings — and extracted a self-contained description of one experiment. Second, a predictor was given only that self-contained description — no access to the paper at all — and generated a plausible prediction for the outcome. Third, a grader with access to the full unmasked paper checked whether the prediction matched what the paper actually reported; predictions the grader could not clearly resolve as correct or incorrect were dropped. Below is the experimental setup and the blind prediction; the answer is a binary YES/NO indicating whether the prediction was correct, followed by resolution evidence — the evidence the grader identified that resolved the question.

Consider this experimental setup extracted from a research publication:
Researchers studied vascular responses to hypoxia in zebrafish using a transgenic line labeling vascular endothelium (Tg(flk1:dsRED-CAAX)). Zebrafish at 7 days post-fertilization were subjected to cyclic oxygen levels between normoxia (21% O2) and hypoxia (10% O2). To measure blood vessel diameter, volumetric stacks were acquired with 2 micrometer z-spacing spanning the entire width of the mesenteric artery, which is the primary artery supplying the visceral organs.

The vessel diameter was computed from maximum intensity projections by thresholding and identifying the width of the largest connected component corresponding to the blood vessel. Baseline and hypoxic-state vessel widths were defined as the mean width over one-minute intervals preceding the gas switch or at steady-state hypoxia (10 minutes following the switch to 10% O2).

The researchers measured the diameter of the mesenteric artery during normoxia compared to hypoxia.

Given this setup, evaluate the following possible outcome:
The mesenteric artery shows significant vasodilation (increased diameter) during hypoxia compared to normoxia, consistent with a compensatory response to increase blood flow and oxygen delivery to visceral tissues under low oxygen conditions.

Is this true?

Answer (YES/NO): NO